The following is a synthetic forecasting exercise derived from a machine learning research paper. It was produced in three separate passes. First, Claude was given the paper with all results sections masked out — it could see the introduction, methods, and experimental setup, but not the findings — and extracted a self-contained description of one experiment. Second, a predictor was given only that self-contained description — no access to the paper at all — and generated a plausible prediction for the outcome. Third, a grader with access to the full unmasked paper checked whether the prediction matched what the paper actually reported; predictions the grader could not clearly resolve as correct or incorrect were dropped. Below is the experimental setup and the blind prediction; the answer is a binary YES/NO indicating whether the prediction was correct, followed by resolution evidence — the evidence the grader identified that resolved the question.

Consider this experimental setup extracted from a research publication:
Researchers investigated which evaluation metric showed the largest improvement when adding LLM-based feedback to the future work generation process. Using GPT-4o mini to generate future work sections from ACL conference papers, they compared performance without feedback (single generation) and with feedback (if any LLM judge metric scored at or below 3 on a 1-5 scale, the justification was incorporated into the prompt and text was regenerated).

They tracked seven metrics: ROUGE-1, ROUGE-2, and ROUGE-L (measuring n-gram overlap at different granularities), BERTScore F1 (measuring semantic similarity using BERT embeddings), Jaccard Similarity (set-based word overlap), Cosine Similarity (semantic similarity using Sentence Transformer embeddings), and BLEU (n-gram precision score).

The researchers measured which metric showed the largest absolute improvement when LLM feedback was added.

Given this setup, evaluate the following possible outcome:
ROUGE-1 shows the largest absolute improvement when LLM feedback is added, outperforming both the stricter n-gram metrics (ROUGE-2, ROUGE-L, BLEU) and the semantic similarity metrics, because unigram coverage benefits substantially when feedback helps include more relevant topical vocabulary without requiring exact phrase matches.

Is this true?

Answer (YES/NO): NO